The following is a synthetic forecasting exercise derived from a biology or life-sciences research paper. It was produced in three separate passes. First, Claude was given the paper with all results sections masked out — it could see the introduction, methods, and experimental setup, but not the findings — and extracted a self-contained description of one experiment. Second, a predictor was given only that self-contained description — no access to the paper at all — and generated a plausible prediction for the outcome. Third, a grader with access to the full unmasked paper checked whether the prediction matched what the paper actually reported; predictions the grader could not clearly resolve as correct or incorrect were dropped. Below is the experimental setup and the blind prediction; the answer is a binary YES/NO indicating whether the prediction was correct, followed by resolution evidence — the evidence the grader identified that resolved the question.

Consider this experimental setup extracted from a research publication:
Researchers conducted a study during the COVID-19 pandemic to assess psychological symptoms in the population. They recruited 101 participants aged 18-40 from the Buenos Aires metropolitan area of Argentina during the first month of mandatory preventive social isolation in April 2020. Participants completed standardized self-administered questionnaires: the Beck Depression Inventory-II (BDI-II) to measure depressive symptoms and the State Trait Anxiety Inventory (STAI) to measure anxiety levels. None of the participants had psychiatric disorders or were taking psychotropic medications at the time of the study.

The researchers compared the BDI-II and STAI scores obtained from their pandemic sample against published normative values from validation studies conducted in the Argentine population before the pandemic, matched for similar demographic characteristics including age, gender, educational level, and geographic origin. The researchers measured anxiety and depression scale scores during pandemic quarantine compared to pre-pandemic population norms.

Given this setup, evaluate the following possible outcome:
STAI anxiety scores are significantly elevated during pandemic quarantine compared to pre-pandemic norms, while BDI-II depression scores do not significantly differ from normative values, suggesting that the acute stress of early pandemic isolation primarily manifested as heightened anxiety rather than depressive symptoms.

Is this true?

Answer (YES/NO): NO